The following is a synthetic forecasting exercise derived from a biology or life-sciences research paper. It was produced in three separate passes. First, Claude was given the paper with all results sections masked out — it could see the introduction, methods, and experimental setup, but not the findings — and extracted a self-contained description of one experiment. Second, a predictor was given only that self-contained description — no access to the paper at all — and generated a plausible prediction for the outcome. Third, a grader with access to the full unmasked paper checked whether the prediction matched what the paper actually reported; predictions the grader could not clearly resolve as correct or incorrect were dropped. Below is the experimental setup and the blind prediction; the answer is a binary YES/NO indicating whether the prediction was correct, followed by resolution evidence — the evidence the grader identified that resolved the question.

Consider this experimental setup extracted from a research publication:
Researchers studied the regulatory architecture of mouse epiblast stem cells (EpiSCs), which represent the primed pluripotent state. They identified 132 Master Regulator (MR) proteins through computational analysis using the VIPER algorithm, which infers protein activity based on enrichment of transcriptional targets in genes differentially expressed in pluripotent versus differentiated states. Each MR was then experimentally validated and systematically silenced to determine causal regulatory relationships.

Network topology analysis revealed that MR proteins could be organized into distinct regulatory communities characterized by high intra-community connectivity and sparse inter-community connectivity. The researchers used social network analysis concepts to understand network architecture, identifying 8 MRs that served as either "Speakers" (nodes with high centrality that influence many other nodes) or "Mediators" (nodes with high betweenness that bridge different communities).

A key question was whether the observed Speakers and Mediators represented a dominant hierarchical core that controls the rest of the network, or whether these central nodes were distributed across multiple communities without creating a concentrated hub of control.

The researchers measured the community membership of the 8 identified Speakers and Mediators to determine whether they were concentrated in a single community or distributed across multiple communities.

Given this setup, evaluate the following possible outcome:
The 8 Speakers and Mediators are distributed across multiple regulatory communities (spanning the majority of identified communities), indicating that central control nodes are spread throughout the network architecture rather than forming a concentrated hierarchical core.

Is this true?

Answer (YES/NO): YES